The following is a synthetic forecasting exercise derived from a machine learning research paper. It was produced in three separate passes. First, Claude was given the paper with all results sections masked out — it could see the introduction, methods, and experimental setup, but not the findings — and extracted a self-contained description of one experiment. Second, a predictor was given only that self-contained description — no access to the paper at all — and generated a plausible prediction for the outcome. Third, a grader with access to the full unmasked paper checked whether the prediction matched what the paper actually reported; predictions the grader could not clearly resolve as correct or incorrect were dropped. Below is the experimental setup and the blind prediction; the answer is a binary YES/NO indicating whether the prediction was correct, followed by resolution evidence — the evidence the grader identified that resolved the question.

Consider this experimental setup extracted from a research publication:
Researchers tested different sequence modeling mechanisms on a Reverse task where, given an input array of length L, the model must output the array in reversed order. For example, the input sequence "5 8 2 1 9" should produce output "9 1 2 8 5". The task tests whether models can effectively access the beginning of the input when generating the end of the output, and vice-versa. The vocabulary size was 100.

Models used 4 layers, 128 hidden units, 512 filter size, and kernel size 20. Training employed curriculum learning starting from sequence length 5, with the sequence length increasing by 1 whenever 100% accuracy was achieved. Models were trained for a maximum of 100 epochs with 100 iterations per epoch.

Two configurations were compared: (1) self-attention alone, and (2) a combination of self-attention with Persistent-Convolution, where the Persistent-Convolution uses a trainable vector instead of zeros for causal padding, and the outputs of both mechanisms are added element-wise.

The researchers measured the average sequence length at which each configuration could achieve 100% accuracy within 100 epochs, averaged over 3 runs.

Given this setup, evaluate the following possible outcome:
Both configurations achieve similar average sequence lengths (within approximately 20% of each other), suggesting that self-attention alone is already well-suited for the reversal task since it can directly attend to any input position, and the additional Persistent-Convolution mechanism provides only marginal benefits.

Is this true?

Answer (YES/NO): YES